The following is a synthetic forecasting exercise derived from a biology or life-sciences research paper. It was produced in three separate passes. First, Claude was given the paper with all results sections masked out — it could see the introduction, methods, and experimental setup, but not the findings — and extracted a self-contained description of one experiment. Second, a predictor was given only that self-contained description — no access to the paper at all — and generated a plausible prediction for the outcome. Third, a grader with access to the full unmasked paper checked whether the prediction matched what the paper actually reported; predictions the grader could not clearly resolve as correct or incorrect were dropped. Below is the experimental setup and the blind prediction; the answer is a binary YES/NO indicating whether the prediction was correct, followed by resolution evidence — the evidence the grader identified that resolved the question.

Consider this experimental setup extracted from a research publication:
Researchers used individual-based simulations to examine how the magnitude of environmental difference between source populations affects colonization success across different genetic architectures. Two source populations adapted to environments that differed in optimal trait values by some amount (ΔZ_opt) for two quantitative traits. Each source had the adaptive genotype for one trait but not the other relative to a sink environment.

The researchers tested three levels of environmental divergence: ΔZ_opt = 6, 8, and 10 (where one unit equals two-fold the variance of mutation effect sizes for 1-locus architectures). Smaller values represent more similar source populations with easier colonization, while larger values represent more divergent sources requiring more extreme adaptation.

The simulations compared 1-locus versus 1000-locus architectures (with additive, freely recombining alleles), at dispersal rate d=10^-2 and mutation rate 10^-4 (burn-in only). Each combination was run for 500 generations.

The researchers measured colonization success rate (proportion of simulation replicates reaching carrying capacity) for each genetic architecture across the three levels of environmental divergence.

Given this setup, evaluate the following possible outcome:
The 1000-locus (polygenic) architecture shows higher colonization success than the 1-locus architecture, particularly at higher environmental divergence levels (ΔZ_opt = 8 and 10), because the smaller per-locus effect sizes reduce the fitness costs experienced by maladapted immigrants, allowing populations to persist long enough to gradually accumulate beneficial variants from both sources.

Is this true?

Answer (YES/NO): NO